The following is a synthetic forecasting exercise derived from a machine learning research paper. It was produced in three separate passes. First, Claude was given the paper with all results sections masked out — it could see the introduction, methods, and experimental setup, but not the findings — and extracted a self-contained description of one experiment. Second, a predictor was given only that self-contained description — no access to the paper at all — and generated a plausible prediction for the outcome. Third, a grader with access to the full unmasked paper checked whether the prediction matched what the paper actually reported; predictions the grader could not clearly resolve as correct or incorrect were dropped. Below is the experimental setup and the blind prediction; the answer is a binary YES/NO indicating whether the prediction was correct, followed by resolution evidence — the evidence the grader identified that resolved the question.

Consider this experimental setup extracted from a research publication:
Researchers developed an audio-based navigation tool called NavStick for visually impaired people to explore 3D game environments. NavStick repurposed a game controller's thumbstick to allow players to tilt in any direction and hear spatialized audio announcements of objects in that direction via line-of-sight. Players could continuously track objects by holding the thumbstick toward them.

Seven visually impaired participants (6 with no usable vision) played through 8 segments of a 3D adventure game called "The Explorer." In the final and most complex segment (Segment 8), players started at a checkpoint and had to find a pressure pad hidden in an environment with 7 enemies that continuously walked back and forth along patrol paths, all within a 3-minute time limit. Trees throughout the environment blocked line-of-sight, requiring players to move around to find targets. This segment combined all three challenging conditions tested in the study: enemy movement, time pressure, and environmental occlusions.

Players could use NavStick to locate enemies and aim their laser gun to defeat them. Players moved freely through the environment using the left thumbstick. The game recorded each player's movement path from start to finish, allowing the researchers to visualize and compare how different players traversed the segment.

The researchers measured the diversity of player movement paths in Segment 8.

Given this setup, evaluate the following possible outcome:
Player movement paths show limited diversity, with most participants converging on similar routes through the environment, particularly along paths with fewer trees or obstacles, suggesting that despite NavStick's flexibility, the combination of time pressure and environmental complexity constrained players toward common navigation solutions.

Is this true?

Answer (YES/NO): NO